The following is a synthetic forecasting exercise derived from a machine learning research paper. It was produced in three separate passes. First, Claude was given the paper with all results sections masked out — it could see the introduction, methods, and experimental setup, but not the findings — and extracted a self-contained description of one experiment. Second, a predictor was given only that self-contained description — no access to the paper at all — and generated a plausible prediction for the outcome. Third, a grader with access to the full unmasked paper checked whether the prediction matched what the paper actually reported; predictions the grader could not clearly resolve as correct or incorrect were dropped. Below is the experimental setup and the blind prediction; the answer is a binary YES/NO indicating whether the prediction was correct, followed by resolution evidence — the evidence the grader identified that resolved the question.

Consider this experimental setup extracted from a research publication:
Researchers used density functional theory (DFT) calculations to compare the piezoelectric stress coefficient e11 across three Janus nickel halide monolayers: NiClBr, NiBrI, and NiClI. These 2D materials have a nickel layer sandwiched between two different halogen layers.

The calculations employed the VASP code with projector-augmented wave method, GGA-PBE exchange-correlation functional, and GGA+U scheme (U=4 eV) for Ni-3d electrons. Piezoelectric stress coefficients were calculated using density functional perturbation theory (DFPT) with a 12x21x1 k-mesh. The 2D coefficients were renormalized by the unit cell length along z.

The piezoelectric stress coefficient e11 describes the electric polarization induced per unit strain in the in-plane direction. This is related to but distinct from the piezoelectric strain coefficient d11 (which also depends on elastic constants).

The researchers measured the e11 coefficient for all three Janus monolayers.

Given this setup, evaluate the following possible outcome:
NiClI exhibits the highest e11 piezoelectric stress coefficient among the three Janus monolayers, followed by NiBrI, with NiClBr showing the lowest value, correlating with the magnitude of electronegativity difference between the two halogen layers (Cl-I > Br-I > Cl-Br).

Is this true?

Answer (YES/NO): YES